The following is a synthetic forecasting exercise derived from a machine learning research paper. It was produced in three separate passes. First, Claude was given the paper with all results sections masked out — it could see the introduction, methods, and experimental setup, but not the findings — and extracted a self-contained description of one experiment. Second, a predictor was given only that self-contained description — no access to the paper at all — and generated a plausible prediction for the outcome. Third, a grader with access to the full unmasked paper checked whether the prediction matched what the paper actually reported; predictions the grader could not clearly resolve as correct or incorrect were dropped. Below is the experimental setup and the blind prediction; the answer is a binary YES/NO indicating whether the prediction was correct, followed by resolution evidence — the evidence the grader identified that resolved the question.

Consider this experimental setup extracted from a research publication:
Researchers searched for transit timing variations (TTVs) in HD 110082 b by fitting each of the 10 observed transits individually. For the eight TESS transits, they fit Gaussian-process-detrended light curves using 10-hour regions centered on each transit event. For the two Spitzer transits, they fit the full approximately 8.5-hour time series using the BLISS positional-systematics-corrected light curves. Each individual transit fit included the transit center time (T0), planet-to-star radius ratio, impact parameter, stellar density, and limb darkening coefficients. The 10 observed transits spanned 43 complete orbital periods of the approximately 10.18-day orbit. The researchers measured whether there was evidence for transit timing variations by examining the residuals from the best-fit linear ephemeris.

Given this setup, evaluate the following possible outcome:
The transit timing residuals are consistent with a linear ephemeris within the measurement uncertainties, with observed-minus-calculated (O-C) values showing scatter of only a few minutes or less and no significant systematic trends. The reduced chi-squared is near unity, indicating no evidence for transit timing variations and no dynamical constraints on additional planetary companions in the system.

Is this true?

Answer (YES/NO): NO